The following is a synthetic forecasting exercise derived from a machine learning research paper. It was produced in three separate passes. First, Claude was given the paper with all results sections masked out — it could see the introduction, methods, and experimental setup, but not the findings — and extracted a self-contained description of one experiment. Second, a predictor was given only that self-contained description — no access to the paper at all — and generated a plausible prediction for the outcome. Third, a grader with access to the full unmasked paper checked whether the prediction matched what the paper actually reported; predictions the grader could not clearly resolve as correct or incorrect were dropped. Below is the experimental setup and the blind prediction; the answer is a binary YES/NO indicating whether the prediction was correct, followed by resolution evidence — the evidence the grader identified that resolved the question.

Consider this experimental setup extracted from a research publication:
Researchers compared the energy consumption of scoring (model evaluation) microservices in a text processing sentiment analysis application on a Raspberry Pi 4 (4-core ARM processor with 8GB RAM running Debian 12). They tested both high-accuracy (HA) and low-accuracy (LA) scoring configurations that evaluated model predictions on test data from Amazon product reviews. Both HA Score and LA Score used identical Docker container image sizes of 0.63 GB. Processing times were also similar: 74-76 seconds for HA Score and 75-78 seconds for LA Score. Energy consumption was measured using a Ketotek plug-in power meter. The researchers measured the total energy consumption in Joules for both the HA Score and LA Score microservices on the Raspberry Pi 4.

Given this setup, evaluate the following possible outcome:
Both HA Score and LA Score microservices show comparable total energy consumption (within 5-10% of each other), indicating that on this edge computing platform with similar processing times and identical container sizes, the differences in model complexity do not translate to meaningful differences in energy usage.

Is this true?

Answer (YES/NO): YES